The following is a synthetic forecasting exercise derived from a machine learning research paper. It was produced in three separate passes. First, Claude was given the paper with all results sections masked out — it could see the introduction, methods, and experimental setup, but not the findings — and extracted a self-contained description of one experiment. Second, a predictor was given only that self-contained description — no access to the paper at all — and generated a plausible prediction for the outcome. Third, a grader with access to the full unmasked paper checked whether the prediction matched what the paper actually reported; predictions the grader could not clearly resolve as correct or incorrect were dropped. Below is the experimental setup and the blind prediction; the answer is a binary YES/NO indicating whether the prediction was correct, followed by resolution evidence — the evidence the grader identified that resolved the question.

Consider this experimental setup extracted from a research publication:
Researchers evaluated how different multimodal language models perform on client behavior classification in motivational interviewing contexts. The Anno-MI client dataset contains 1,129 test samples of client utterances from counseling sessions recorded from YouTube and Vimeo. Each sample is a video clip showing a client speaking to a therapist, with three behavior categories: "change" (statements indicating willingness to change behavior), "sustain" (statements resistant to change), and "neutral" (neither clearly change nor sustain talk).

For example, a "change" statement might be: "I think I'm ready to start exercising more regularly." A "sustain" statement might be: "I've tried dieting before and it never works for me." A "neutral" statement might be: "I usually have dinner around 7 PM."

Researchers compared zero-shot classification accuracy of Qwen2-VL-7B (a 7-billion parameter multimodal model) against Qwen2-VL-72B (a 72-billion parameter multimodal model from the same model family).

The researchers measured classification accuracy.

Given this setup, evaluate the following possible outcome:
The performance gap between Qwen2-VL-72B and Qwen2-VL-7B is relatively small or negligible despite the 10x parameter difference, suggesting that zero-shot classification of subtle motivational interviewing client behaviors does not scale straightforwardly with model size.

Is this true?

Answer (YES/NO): NO